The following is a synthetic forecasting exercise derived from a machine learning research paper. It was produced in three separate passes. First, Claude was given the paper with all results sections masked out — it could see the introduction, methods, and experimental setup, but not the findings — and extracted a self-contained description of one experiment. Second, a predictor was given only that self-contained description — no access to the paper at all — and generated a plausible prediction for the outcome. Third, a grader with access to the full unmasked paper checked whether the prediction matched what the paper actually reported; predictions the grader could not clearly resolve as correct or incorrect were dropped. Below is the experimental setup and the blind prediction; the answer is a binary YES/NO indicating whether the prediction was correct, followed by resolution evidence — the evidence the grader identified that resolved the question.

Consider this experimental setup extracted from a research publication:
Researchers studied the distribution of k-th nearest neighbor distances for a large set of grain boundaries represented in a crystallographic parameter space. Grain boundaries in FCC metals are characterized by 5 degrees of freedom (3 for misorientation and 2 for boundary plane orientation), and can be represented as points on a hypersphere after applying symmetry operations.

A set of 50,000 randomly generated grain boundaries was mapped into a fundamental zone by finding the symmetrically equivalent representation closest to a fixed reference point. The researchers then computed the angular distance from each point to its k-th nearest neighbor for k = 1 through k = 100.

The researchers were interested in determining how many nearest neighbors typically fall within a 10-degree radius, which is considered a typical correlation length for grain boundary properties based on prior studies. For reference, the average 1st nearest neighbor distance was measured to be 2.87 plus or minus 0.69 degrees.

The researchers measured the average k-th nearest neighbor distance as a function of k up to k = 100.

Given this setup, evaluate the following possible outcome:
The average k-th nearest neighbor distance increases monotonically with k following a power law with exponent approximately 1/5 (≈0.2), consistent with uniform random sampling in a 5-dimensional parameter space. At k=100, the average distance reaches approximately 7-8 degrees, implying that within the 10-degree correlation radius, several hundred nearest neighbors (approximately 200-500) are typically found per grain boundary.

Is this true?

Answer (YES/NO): NO